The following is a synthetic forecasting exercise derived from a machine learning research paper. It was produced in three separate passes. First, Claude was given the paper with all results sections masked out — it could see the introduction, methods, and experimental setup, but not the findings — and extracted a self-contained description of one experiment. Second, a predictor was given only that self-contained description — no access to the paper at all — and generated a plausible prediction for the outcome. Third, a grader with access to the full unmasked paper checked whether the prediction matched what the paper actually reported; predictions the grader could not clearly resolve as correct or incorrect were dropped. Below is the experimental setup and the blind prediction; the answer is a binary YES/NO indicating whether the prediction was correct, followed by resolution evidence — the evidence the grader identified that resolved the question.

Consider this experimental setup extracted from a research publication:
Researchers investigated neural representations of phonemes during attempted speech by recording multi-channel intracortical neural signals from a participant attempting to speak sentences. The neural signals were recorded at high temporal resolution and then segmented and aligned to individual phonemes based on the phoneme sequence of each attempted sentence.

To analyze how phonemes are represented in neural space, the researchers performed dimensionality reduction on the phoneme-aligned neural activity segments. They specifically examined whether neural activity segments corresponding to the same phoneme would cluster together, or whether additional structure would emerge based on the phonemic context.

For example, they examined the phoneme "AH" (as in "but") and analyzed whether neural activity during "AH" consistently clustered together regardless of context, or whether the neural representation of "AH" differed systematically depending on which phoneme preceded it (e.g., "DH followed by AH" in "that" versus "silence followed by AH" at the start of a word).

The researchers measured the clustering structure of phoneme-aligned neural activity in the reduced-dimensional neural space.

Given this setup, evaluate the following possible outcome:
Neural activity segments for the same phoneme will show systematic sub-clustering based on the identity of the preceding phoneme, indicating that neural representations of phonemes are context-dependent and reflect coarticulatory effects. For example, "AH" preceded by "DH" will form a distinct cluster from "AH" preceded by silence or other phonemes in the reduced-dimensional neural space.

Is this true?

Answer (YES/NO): YES